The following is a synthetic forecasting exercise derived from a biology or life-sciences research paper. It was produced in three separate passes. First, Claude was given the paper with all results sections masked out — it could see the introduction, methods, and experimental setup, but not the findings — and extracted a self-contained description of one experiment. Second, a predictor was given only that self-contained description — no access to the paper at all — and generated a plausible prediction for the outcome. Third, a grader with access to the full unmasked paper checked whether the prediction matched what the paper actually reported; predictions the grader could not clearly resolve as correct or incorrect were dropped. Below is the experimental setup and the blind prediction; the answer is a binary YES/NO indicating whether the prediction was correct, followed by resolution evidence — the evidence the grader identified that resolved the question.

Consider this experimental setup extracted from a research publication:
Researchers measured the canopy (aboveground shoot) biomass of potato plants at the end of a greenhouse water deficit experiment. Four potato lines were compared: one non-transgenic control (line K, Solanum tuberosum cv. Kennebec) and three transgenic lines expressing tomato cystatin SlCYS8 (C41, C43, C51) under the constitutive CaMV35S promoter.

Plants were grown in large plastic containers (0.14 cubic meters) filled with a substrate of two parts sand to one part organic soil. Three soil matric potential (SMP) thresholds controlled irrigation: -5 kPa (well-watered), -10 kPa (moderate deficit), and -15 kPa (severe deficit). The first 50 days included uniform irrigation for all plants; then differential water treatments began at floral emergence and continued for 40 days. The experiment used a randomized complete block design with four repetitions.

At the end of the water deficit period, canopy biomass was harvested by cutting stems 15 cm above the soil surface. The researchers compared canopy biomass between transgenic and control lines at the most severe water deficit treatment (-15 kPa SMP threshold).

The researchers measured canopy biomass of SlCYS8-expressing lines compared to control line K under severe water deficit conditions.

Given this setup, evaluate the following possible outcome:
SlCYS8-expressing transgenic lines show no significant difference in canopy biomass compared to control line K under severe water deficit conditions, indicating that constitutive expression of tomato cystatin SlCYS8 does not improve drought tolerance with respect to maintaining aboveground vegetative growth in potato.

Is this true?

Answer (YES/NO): YES